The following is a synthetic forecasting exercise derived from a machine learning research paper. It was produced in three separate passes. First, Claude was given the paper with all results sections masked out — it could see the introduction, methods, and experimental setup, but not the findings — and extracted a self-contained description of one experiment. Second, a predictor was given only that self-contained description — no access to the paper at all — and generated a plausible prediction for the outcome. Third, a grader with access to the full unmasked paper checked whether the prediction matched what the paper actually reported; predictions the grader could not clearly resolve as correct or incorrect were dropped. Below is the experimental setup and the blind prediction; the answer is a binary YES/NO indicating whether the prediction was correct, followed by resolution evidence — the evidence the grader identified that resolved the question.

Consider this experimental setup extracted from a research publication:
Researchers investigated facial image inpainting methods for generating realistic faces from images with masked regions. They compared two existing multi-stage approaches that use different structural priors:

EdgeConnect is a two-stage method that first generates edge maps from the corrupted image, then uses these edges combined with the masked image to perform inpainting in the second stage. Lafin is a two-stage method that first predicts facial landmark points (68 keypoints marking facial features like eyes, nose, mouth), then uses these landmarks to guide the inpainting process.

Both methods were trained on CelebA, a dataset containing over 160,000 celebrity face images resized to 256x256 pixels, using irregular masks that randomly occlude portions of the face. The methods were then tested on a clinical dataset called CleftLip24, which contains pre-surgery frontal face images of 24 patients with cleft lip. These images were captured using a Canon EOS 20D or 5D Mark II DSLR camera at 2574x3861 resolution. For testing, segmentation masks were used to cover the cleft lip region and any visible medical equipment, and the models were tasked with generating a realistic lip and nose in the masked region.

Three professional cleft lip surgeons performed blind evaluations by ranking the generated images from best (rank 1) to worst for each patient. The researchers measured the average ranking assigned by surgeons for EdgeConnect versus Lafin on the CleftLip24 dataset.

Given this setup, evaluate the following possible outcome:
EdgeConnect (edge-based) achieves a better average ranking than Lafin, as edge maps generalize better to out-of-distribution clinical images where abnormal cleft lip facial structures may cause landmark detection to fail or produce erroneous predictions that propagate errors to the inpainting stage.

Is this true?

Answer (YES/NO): YES